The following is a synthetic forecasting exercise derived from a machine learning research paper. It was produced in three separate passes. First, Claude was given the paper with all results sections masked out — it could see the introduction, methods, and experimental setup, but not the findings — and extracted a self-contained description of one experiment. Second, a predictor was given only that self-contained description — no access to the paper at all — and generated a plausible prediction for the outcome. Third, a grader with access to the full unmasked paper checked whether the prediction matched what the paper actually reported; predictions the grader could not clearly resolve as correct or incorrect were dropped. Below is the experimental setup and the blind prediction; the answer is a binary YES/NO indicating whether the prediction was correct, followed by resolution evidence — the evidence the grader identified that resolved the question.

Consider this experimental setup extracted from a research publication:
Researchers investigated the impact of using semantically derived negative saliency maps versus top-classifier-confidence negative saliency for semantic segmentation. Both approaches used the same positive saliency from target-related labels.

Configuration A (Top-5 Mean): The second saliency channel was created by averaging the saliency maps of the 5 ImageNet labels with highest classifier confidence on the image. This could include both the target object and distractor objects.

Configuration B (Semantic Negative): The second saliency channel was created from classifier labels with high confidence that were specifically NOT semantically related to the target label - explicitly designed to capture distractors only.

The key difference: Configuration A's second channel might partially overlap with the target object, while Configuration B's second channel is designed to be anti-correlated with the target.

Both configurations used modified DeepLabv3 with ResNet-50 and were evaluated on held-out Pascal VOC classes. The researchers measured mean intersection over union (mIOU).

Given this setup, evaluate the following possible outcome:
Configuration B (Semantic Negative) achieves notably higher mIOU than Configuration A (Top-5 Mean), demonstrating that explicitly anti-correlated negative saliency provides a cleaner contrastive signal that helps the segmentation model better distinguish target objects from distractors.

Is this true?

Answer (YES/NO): YES